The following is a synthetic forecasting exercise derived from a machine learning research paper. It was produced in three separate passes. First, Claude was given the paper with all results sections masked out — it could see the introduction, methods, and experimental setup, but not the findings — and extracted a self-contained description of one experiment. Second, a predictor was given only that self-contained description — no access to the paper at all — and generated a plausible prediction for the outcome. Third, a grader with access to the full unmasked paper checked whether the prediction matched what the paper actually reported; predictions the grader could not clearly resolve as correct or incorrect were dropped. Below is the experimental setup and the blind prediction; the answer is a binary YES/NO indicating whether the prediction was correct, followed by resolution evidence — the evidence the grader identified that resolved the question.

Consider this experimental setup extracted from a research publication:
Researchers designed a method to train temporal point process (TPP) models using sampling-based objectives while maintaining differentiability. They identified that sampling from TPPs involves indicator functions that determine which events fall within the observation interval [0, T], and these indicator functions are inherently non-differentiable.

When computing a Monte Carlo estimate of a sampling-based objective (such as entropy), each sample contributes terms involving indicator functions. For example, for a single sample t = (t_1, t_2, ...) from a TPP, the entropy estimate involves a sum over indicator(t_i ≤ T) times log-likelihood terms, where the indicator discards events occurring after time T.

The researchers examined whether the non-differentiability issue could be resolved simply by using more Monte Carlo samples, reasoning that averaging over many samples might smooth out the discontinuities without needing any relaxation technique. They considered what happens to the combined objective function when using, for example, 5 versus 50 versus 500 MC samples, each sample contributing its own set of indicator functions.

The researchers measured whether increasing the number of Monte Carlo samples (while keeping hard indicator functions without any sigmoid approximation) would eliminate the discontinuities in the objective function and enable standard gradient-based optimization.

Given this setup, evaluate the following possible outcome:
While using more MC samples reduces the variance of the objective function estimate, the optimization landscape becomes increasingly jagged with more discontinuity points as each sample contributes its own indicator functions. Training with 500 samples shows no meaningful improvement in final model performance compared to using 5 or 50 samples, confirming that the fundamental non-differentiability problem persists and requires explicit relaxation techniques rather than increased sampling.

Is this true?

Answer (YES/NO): NO